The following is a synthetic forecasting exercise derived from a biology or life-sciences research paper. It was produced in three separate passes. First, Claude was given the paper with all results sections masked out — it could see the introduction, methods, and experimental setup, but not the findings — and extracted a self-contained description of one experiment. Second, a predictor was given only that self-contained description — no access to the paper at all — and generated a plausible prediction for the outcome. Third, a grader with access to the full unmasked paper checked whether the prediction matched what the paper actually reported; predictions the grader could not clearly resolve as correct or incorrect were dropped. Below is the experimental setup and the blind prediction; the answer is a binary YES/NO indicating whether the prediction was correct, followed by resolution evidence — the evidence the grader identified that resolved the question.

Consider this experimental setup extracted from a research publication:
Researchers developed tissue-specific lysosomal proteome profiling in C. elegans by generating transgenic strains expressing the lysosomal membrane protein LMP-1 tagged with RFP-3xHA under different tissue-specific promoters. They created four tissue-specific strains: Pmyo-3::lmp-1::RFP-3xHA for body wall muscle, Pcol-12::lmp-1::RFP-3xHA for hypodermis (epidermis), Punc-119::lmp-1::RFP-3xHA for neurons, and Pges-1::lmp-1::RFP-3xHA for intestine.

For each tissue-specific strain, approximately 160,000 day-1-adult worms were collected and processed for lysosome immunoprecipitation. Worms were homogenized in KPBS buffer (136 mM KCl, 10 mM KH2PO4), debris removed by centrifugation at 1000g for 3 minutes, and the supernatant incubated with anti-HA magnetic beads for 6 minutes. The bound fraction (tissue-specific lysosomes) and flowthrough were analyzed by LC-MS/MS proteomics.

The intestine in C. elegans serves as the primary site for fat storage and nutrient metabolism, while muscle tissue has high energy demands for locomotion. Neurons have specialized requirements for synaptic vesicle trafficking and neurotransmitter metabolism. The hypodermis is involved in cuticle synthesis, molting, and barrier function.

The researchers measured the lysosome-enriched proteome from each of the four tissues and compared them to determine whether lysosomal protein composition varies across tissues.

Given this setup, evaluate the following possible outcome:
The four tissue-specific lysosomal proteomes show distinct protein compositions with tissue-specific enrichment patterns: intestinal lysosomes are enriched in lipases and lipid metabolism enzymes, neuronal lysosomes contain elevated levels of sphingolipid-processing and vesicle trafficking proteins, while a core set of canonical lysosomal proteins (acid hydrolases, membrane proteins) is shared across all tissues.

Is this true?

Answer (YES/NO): NO